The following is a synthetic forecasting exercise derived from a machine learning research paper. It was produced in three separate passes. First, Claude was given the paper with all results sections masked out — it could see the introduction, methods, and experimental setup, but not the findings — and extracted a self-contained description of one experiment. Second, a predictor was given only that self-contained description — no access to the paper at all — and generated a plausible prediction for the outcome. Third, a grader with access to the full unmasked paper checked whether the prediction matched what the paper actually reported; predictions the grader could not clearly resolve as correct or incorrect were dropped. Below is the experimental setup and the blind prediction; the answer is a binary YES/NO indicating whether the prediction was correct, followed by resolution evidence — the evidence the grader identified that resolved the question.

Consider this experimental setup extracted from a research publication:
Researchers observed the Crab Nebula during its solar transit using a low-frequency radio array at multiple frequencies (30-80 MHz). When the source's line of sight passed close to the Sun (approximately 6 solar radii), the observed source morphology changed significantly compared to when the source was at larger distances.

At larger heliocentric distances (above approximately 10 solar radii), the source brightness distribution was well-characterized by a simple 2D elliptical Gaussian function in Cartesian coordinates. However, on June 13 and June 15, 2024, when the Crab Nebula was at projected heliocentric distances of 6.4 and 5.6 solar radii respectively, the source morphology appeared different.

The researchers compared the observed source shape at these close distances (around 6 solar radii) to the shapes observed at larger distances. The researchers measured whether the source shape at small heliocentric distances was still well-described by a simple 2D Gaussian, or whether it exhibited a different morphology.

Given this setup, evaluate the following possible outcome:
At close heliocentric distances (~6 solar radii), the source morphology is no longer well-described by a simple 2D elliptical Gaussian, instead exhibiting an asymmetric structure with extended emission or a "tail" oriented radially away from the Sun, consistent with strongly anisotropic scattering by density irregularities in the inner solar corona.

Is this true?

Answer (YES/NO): NO